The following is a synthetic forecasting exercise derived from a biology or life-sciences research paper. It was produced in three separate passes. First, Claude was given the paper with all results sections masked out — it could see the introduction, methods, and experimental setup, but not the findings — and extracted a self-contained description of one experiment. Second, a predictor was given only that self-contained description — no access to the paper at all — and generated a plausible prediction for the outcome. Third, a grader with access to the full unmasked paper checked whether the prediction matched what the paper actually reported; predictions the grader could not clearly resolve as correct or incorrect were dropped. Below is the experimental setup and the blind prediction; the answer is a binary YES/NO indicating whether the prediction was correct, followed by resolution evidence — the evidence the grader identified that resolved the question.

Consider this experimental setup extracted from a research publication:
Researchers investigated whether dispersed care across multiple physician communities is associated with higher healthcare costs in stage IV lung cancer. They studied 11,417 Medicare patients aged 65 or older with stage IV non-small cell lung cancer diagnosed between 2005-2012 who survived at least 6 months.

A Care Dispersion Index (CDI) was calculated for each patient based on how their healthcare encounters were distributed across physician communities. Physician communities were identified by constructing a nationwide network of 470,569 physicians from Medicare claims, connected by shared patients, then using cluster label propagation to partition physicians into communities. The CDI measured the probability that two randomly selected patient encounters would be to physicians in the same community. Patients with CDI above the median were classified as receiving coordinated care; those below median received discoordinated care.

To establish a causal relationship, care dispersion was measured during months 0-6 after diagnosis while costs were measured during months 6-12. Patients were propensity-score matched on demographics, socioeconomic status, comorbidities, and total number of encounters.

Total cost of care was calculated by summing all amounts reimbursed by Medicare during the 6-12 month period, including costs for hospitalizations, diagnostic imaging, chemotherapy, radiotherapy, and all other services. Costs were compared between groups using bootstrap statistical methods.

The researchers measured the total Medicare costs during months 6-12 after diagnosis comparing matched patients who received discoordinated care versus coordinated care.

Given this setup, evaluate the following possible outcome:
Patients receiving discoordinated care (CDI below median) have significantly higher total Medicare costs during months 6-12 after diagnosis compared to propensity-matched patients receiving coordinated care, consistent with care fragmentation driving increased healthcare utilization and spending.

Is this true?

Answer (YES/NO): NO